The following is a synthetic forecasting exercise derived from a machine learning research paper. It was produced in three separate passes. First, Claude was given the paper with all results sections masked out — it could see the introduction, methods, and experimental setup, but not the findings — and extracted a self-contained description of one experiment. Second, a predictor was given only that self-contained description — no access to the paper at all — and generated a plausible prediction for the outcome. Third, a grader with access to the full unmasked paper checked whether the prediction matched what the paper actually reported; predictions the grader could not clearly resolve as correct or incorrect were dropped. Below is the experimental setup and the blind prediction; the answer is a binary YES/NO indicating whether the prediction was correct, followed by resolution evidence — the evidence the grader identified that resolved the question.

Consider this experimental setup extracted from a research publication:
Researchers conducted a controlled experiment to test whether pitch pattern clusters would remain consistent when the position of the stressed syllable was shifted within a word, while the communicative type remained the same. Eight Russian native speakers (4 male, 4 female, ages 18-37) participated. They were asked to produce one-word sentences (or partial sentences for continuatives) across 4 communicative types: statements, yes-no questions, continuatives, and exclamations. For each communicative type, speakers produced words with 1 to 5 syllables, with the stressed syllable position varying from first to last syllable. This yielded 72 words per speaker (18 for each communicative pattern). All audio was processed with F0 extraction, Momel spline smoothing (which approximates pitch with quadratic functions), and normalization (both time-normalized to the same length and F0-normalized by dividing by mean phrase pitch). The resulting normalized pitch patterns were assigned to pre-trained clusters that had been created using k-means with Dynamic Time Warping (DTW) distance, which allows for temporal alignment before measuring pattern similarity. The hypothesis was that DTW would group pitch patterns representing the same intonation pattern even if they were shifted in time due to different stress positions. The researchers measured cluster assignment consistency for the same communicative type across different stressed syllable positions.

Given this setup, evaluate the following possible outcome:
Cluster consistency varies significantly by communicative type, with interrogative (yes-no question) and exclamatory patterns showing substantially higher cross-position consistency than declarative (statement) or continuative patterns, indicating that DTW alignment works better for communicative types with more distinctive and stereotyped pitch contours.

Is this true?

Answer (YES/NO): NO